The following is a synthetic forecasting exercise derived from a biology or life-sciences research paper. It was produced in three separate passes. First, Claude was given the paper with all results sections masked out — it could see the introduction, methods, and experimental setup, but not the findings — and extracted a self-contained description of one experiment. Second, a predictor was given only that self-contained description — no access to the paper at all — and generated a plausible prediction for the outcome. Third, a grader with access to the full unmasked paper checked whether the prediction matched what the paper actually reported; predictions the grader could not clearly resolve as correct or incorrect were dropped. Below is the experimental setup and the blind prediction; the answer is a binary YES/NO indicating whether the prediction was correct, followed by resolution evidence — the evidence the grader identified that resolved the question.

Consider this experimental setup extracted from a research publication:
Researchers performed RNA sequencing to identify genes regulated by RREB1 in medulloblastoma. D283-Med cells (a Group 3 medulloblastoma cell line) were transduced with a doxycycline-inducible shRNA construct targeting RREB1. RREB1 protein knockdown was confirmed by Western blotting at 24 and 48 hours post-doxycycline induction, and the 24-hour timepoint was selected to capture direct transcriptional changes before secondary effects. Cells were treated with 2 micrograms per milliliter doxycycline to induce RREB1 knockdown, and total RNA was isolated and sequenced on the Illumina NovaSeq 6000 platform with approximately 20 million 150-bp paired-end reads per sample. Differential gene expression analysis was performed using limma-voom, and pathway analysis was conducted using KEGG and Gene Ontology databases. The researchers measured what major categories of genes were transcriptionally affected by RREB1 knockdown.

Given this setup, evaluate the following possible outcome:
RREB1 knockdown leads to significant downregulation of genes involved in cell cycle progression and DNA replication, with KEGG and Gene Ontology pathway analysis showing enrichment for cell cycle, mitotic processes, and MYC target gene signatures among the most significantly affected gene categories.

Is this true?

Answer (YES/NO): NO